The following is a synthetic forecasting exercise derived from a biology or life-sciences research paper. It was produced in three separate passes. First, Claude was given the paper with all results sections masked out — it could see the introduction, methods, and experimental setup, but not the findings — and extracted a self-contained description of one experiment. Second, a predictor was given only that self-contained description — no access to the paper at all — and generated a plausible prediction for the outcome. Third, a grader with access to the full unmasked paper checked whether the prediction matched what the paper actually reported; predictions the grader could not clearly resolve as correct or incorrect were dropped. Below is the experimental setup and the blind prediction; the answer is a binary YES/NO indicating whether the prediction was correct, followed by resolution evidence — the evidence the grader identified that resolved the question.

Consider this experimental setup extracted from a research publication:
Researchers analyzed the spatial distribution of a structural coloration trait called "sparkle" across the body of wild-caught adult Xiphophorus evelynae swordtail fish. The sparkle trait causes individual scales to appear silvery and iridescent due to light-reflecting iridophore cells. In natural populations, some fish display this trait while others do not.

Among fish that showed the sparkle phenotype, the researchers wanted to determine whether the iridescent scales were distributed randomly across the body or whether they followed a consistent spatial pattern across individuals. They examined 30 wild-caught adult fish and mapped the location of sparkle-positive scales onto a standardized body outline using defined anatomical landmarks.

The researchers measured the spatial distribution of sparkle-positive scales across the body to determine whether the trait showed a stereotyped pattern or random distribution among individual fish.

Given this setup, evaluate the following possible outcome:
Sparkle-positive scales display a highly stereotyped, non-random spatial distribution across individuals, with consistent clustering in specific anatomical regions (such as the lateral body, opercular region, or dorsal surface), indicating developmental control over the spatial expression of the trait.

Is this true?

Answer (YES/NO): YES